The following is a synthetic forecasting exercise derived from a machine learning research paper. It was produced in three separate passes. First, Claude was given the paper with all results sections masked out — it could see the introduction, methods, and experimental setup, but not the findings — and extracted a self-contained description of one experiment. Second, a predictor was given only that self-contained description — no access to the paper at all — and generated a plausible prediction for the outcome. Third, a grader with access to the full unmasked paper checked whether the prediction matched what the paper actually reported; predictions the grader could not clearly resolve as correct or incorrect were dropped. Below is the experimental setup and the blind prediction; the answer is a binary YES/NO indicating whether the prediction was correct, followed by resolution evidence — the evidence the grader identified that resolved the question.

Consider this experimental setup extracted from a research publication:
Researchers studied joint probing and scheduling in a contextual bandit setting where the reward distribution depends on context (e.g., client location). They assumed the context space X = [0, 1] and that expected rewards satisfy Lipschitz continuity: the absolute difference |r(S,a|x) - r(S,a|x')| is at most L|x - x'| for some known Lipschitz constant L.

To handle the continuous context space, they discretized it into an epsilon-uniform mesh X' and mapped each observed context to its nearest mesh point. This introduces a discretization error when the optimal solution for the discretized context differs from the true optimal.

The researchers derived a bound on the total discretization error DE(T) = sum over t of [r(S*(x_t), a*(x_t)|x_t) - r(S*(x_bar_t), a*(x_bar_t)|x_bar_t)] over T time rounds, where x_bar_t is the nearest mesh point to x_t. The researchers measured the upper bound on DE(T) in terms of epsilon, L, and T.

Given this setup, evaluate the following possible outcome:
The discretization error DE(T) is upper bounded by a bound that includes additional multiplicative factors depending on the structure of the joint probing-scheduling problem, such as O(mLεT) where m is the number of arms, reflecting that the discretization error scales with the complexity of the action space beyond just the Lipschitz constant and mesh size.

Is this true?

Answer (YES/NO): NO